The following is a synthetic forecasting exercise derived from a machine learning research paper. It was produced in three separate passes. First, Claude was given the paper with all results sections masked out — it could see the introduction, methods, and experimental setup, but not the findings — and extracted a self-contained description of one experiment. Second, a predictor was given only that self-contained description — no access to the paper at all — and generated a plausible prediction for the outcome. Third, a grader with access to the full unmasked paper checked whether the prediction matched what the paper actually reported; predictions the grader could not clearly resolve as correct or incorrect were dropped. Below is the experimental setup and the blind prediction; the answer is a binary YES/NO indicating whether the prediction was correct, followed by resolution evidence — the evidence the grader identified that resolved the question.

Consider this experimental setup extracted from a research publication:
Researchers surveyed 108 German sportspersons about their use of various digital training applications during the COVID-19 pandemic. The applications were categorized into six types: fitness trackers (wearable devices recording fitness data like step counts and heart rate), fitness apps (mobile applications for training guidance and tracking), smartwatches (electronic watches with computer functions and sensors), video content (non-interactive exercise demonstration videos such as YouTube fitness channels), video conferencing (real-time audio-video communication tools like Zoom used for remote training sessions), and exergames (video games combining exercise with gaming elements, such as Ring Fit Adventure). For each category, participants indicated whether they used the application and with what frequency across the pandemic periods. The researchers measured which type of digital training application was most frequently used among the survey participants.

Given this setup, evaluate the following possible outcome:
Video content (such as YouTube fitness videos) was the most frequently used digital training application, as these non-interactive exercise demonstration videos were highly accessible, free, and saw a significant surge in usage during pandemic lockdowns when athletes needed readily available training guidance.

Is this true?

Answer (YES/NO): YES